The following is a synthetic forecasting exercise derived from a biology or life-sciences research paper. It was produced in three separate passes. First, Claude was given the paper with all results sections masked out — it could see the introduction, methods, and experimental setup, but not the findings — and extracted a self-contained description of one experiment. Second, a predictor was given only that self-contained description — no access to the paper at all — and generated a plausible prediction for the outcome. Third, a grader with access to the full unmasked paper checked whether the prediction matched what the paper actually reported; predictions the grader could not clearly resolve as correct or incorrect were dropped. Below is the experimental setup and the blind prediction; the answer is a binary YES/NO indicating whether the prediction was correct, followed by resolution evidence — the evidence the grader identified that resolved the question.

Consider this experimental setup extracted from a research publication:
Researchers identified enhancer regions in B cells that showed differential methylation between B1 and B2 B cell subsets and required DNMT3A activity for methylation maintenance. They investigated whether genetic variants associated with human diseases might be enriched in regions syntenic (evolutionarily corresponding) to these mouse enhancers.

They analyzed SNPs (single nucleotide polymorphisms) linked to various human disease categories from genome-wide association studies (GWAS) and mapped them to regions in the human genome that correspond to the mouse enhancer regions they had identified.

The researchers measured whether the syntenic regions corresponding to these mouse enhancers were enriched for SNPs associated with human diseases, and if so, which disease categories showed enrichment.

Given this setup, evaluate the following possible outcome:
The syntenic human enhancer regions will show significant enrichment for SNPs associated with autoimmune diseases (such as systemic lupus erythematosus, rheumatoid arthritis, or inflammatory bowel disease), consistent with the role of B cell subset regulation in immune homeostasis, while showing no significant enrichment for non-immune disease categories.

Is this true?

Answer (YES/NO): YES